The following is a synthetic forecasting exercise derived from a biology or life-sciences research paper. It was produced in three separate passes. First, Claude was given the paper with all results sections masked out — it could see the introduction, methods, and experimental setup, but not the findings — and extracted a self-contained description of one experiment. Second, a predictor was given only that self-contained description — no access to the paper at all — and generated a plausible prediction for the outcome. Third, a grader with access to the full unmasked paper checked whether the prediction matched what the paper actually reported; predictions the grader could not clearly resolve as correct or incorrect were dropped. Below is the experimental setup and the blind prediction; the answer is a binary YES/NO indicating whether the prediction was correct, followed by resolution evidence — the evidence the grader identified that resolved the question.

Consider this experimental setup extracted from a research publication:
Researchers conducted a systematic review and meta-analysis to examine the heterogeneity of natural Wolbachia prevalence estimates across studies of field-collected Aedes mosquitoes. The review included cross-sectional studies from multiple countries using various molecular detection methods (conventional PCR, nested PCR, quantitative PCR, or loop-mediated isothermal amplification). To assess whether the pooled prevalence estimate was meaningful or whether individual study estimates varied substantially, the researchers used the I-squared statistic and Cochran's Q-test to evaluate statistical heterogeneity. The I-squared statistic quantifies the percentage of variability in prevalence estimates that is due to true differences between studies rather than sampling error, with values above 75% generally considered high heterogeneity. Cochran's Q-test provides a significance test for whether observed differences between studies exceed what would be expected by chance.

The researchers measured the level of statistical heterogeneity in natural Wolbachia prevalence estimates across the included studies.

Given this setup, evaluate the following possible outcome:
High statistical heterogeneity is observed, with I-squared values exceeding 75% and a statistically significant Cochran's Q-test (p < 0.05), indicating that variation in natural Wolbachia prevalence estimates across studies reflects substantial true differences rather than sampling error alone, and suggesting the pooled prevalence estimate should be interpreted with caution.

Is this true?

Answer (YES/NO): YES